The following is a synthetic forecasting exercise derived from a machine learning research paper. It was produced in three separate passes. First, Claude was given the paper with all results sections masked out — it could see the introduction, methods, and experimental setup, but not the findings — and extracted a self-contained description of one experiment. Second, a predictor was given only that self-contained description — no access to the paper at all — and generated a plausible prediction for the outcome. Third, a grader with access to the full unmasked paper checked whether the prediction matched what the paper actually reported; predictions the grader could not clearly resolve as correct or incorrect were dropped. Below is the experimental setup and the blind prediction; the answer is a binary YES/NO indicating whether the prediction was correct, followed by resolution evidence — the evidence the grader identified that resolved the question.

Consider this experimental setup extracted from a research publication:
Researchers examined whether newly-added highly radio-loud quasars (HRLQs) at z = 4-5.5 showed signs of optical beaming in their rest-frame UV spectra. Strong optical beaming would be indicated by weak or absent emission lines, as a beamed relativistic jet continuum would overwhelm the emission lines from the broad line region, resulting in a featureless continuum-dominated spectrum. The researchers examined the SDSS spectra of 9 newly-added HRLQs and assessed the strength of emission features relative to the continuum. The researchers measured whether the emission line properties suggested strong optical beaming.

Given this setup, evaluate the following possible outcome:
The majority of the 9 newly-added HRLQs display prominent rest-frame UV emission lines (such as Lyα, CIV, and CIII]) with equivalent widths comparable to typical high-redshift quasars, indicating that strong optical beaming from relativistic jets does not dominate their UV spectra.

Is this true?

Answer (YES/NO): YES